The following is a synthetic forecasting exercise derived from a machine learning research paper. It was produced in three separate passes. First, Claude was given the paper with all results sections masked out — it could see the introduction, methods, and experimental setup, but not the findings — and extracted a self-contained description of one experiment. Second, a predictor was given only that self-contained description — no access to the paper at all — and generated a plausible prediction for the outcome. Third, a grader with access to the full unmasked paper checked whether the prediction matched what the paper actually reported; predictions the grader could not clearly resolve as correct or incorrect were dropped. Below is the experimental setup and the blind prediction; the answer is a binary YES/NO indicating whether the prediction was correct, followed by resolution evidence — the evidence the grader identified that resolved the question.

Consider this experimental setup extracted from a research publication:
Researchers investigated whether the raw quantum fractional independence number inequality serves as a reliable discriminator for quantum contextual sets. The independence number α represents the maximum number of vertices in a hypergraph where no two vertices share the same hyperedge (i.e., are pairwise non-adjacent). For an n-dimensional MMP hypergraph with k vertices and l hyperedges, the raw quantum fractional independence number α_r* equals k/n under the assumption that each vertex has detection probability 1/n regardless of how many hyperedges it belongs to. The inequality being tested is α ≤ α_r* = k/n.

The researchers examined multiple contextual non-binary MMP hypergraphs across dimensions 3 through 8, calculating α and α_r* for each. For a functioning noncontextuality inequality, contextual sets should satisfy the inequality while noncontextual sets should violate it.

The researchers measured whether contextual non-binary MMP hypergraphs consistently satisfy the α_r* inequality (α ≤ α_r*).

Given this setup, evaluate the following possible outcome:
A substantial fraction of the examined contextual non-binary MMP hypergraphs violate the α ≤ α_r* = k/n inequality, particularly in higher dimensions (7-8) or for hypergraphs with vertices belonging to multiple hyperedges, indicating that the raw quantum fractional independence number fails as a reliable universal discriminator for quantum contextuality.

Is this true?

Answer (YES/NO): NO